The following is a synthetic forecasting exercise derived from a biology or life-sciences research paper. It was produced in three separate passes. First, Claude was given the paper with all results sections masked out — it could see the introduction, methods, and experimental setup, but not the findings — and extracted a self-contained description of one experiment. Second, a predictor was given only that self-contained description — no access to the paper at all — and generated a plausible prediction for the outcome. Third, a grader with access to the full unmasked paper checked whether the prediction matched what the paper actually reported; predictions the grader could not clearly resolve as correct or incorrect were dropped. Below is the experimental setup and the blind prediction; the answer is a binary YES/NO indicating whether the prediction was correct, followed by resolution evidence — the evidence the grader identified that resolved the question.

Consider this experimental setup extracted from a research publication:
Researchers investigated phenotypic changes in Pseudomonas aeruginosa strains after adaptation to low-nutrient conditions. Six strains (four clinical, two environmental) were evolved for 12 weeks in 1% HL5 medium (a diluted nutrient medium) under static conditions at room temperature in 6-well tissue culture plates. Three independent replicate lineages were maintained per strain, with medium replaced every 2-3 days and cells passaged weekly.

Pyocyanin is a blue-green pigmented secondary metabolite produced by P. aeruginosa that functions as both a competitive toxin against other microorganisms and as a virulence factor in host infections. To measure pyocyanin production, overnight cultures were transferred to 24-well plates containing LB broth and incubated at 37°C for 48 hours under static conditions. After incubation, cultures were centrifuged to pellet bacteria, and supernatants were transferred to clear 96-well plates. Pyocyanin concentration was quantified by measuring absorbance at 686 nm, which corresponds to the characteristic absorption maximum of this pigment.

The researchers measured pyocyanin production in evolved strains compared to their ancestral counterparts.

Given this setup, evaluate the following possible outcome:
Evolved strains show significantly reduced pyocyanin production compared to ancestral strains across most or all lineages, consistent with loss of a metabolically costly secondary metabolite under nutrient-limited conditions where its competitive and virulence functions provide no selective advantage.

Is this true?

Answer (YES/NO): NO